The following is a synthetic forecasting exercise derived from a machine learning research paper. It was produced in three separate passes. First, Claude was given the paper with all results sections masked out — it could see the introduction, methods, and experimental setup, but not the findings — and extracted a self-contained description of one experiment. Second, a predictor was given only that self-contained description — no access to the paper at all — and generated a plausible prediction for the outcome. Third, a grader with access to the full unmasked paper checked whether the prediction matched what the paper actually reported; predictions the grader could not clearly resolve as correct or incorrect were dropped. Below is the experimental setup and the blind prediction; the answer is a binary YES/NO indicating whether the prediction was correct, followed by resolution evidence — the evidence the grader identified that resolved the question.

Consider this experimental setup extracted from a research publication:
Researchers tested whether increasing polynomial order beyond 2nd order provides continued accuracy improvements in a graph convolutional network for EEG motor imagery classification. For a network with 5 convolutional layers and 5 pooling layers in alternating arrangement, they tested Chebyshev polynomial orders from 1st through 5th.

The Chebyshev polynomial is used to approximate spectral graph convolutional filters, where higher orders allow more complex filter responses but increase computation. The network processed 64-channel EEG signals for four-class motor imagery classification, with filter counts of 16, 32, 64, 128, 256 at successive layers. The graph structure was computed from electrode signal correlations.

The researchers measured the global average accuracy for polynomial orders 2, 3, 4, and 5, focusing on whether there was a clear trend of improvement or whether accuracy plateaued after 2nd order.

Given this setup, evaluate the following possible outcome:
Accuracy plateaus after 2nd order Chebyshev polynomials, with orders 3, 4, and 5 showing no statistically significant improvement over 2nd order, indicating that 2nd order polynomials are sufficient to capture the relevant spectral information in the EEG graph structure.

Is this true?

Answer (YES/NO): YES